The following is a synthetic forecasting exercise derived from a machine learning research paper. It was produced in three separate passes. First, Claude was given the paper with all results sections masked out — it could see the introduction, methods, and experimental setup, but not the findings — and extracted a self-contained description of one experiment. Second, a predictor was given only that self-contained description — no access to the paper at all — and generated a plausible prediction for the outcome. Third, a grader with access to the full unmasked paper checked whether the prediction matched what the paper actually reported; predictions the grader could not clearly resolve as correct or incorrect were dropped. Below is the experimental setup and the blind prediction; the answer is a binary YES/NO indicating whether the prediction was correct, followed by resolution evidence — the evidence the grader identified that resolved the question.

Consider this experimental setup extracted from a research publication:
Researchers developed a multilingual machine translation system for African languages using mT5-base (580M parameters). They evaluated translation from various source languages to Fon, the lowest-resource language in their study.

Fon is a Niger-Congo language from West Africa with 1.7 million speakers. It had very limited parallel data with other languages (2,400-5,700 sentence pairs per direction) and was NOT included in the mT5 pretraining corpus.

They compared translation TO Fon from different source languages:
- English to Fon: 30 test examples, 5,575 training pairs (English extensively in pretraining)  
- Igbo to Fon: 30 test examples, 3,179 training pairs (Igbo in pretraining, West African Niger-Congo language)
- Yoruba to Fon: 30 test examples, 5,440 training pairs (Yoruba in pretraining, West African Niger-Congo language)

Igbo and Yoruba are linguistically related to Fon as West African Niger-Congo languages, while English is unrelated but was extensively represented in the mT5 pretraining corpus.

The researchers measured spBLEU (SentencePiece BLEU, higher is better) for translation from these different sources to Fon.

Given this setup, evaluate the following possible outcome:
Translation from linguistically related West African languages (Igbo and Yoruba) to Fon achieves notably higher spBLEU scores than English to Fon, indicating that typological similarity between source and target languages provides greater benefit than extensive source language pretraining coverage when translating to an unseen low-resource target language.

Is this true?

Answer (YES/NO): YES